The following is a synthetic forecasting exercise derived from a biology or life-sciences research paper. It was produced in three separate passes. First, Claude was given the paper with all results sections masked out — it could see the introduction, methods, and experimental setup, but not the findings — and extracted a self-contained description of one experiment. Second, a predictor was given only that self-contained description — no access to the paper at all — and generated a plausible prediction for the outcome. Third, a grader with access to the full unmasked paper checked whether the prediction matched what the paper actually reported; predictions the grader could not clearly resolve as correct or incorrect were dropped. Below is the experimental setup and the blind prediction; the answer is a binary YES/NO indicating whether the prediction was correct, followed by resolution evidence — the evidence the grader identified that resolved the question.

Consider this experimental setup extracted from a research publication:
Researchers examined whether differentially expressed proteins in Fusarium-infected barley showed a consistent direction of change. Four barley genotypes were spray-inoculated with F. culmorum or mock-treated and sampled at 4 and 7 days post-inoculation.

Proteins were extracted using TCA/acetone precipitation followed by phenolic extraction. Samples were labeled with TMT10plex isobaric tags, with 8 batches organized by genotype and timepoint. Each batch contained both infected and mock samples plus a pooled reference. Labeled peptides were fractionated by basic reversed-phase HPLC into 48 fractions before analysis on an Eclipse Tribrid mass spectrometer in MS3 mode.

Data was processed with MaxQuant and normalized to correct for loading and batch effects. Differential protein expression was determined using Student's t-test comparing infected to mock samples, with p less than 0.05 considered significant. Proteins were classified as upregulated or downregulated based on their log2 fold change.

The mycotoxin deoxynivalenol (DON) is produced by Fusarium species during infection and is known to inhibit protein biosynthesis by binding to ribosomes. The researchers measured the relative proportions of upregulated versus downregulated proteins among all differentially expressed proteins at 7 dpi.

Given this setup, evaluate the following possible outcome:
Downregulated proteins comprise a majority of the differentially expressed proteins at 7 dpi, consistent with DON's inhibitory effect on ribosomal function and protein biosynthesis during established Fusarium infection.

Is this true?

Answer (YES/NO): YES